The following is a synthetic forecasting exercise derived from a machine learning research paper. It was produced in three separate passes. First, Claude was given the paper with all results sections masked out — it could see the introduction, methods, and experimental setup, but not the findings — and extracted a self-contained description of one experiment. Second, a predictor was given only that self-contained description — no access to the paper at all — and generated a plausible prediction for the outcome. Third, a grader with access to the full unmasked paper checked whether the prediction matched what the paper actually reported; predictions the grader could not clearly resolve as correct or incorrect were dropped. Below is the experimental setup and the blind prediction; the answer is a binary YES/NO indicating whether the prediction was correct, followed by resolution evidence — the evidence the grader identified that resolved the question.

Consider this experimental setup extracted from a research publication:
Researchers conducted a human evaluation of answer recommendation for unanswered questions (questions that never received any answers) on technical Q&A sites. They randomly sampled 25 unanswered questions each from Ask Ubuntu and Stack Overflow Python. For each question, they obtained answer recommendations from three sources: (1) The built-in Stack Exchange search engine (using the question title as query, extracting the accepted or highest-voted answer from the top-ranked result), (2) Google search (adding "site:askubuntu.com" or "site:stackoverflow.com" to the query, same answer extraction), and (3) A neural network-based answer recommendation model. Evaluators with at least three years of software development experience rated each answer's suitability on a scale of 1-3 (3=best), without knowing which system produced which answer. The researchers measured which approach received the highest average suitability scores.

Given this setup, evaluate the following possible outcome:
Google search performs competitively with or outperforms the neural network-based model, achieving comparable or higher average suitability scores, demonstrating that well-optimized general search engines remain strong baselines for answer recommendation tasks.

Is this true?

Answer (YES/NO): NO